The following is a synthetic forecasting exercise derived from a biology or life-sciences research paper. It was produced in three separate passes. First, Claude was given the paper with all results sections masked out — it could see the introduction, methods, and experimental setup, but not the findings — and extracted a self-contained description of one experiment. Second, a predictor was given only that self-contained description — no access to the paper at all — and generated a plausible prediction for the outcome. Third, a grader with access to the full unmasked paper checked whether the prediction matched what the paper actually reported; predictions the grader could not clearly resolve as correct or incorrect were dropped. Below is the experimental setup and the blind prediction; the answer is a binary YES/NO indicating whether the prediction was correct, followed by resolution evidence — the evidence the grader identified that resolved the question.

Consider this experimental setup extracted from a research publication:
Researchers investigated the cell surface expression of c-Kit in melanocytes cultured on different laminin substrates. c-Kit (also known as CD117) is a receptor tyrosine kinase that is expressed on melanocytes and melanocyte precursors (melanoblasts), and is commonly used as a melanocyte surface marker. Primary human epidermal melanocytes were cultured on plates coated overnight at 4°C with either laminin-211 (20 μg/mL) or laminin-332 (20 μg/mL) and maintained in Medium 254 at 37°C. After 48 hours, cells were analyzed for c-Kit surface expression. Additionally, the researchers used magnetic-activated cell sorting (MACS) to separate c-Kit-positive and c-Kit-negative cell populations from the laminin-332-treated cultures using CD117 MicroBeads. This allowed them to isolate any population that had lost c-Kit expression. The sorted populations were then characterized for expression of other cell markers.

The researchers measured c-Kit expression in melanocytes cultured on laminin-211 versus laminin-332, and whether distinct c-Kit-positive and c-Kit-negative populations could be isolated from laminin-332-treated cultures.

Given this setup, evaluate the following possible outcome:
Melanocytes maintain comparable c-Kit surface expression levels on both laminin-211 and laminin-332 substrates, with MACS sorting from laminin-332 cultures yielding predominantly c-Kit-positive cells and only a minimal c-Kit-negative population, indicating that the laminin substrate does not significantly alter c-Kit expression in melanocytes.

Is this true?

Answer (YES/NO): NO